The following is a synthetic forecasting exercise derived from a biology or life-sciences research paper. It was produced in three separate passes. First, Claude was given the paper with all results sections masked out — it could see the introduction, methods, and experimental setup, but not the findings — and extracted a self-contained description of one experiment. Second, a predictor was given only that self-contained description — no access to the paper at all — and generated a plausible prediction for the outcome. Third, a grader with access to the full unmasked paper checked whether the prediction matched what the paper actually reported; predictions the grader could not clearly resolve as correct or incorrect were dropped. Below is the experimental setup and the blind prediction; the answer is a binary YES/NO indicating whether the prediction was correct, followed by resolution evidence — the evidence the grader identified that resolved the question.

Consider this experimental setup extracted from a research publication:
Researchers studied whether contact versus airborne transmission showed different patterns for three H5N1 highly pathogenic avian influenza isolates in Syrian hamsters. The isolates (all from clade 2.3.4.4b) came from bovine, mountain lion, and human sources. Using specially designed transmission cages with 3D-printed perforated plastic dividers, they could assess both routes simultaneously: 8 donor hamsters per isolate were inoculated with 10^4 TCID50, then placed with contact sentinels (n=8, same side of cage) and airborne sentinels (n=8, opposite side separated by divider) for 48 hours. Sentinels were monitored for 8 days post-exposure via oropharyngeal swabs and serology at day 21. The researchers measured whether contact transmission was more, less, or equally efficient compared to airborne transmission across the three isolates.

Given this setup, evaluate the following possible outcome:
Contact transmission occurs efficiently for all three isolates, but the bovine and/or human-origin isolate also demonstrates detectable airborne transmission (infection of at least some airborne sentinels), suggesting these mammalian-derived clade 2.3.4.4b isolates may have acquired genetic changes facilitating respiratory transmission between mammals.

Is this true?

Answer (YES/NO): NO